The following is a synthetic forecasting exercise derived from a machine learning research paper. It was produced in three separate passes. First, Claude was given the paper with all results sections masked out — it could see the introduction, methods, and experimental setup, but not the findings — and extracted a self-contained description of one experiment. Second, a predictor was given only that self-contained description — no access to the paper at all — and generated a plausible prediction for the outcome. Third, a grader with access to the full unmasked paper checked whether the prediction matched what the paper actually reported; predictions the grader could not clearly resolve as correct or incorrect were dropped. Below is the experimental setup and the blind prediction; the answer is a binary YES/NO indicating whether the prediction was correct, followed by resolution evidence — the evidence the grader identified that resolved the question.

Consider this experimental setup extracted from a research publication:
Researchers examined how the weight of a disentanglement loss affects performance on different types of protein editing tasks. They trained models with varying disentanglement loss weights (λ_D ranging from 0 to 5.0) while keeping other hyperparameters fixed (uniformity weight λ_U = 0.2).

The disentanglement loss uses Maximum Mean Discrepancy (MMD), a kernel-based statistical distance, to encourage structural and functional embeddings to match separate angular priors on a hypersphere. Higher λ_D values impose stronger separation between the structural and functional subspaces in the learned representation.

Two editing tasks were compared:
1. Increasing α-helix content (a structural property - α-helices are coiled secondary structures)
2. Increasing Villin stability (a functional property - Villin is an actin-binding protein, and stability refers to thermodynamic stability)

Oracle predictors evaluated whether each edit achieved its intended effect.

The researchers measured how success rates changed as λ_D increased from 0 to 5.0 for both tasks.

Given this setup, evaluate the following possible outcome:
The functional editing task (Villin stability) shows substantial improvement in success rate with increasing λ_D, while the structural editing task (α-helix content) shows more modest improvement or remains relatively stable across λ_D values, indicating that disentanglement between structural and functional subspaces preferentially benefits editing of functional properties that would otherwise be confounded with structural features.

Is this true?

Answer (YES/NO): NO